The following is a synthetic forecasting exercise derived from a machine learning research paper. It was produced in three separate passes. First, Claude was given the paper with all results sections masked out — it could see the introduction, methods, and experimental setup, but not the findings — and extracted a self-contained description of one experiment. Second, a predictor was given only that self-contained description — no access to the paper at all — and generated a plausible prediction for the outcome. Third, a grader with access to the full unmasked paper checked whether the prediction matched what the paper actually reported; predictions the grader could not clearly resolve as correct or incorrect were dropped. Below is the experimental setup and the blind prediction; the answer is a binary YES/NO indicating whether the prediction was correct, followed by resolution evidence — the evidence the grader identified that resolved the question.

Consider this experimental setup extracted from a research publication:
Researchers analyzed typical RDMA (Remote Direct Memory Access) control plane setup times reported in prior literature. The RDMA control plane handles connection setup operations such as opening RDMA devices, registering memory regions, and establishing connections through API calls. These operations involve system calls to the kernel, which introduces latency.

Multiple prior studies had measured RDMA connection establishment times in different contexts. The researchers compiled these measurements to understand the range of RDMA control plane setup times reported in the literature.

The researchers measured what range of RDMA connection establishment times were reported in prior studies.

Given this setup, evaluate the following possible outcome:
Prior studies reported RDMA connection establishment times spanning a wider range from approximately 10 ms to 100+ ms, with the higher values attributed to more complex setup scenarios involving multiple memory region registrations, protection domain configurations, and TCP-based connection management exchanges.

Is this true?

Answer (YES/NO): NO